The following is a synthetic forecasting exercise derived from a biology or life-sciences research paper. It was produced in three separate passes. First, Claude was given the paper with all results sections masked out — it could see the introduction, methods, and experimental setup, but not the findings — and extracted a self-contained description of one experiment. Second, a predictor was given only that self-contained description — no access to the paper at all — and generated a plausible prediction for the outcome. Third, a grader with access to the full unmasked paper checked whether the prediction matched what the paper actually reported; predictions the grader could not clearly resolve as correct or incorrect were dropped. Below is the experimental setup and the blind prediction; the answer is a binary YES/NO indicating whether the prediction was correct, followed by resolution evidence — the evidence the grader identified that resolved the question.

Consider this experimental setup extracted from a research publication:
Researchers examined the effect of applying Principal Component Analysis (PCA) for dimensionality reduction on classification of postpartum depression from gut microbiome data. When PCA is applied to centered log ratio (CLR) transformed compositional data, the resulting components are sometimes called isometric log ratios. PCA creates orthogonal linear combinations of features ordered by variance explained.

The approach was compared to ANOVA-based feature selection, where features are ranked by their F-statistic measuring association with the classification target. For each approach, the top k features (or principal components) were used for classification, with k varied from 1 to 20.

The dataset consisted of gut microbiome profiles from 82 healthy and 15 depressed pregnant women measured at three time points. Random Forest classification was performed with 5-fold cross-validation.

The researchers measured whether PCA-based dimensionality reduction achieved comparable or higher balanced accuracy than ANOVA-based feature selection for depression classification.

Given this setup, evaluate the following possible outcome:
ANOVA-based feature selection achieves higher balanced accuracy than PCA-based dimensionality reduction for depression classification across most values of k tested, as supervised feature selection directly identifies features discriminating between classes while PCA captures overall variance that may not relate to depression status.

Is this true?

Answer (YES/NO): YES